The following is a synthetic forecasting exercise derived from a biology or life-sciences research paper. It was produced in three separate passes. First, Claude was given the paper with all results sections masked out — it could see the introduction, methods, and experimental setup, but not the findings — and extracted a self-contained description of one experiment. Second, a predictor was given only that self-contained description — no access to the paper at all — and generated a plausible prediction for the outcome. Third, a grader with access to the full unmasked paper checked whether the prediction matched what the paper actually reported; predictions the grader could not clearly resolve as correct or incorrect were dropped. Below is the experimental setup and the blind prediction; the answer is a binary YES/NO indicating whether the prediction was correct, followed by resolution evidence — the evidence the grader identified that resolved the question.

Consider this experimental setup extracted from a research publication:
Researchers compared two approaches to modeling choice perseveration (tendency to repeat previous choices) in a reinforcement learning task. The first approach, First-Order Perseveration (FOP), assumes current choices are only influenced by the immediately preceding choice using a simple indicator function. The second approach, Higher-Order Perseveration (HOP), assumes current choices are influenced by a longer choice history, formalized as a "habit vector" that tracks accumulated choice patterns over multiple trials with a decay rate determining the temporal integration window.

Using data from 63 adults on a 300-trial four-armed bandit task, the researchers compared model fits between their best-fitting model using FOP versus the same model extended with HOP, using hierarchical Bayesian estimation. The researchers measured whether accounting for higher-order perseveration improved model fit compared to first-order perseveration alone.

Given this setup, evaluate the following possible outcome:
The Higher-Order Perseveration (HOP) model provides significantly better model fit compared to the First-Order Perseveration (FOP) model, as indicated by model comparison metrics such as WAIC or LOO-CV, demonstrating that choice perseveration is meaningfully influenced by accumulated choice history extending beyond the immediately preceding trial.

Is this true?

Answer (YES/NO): YES